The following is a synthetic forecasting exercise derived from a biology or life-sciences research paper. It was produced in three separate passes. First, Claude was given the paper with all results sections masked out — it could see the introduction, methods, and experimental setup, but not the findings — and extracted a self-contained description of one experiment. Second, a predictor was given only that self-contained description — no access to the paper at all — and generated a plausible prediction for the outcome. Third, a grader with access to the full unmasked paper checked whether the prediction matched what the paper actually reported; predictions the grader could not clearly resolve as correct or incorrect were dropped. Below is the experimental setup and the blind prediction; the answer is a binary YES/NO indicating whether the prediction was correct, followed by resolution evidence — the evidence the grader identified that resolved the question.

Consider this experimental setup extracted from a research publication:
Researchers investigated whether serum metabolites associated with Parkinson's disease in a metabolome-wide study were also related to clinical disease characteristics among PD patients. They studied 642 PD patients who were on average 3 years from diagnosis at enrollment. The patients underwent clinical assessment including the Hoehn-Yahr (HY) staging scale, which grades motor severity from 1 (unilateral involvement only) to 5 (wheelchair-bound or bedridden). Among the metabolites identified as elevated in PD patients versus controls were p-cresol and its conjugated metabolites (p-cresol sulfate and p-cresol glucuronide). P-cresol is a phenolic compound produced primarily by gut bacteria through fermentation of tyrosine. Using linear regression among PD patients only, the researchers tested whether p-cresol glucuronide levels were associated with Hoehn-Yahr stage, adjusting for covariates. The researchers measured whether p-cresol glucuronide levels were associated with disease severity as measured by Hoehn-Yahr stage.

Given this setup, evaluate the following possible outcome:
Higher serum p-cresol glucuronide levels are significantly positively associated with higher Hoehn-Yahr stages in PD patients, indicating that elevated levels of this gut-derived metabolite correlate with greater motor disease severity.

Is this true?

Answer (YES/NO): NO